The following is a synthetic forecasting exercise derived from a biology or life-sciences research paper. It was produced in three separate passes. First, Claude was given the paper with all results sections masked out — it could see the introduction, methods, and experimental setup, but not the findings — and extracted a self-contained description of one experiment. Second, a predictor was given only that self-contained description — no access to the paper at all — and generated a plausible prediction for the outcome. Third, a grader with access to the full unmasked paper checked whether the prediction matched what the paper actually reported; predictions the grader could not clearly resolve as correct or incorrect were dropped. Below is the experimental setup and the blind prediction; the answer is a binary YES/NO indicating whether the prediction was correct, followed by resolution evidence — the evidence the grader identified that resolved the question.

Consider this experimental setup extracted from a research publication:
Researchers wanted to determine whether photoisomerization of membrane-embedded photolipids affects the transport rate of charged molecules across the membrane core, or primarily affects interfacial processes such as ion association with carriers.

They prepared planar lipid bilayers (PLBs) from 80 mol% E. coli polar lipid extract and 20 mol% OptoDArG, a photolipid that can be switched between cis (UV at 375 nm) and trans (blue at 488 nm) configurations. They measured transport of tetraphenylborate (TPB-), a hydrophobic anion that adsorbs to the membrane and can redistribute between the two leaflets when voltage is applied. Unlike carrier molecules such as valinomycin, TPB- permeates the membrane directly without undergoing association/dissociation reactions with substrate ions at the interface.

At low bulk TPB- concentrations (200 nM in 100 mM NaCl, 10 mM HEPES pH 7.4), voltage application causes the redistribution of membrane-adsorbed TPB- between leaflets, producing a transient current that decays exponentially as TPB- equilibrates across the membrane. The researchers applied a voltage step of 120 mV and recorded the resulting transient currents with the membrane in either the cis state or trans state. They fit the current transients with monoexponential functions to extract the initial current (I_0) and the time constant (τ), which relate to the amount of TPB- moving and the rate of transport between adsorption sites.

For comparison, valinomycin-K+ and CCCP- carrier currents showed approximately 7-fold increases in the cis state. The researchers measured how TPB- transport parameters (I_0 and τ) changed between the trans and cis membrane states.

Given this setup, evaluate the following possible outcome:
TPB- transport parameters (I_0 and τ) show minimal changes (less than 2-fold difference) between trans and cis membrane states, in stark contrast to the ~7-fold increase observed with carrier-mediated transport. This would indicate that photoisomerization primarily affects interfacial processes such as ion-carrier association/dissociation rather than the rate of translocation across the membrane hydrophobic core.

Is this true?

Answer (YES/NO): NO